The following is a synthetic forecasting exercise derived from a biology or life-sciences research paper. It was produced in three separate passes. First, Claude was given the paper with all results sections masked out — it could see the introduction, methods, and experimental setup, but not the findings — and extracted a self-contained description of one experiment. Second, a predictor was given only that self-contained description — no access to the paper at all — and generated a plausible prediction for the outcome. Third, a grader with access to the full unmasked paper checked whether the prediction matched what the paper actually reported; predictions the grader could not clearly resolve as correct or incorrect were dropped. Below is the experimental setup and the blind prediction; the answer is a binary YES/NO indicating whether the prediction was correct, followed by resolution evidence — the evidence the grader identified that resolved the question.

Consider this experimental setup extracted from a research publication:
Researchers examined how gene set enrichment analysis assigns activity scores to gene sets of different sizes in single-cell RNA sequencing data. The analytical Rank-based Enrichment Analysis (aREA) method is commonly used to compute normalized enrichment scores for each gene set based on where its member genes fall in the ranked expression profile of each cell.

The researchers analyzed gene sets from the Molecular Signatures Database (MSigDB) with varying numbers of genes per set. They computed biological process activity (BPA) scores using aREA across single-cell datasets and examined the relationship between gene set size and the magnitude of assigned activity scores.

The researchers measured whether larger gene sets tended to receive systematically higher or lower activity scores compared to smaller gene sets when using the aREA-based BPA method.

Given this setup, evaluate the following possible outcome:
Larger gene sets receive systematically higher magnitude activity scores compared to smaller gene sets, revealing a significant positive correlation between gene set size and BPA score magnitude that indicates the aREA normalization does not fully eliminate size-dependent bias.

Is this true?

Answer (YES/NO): YES